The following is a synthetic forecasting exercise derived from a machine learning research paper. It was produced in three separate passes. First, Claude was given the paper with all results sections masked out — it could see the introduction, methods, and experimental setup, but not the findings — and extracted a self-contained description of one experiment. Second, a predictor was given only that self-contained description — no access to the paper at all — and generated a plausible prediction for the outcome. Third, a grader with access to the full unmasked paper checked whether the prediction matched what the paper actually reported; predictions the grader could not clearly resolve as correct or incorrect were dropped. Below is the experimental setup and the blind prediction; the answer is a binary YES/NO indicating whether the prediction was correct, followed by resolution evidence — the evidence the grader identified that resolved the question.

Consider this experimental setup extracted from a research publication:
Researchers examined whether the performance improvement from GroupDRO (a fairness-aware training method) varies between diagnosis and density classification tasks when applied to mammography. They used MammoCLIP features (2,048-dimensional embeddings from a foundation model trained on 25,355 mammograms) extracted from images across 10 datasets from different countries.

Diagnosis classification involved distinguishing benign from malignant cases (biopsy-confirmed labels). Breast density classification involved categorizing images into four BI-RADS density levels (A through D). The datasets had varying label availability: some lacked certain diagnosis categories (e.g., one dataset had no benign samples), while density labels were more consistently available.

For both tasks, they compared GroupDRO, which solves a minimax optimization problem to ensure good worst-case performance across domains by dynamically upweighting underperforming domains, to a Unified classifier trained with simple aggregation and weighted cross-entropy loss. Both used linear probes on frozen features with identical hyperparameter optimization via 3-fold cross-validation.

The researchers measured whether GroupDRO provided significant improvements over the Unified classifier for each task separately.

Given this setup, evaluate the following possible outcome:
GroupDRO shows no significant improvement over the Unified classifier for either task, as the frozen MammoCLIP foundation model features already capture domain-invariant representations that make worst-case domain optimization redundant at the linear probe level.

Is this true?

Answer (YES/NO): NO